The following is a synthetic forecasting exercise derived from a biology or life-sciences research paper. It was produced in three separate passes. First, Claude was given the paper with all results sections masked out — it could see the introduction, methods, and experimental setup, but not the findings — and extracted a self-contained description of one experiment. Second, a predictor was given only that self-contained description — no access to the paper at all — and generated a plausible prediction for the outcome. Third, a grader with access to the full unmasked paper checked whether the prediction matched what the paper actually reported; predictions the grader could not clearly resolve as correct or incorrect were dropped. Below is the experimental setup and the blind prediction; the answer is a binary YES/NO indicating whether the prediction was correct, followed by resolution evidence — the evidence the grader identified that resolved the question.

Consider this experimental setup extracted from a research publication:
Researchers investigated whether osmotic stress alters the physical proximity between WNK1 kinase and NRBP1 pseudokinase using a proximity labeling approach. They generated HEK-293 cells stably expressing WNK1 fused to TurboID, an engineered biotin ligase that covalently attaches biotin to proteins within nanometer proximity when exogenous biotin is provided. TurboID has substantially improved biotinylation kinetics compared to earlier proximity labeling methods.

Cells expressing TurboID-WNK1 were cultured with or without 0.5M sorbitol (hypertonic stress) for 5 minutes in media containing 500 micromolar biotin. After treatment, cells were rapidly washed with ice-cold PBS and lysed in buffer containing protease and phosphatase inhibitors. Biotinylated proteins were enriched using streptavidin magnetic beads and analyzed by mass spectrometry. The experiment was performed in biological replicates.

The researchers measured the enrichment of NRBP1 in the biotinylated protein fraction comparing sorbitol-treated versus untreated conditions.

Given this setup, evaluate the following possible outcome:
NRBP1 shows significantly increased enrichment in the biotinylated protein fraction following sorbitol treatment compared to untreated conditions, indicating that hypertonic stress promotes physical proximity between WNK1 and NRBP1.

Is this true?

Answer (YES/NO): YES